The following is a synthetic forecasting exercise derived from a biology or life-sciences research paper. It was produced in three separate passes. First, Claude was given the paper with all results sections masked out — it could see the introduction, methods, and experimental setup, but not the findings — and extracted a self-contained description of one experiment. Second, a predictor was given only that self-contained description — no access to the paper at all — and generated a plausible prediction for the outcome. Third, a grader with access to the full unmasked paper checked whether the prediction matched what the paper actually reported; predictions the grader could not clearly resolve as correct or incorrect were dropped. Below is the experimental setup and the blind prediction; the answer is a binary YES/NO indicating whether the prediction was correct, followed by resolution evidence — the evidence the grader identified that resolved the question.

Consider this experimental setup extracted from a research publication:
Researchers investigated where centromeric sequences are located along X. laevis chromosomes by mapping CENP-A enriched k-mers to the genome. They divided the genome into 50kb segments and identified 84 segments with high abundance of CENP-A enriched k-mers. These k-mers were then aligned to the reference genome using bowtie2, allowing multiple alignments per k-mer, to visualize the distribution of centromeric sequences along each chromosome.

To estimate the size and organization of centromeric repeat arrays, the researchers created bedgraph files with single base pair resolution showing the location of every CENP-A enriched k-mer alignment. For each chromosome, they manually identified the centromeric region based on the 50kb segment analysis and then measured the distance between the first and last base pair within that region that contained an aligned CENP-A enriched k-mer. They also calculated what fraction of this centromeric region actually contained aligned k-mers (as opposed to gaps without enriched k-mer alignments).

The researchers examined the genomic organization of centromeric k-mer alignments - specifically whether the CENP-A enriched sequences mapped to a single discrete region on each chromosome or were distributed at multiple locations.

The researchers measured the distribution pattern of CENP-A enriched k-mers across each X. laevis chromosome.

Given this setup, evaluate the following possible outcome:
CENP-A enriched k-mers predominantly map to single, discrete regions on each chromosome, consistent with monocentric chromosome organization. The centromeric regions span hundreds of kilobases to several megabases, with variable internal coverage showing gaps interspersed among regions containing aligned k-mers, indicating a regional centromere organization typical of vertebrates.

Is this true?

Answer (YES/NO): NO